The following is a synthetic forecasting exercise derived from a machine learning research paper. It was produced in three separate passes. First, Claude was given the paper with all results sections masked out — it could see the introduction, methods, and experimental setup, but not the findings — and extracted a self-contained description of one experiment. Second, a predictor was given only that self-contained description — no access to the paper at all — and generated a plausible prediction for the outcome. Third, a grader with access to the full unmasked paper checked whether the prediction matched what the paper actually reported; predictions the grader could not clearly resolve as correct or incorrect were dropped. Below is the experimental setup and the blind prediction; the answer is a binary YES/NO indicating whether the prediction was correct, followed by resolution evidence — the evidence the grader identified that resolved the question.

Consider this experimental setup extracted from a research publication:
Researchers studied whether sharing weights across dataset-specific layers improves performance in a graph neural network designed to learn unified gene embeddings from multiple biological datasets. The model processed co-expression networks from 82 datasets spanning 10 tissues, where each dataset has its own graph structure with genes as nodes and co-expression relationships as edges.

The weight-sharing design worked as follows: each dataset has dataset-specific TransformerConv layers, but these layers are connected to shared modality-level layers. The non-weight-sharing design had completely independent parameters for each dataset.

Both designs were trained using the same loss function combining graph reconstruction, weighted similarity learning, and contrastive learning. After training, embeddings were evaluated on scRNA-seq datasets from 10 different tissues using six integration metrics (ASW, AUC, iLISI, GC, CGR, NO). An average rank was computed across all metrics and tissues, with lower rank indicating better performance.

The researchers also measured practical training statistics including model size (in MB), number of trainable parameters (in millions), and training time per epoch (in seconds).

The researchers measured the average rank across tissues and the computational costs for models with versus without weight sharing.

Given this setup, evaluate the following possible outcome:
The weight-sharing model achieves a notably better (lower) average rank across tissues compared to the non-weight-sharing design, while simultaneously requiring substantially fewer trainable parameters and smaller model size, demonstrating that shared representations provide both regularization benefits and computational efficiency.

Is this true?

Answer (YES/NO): NO